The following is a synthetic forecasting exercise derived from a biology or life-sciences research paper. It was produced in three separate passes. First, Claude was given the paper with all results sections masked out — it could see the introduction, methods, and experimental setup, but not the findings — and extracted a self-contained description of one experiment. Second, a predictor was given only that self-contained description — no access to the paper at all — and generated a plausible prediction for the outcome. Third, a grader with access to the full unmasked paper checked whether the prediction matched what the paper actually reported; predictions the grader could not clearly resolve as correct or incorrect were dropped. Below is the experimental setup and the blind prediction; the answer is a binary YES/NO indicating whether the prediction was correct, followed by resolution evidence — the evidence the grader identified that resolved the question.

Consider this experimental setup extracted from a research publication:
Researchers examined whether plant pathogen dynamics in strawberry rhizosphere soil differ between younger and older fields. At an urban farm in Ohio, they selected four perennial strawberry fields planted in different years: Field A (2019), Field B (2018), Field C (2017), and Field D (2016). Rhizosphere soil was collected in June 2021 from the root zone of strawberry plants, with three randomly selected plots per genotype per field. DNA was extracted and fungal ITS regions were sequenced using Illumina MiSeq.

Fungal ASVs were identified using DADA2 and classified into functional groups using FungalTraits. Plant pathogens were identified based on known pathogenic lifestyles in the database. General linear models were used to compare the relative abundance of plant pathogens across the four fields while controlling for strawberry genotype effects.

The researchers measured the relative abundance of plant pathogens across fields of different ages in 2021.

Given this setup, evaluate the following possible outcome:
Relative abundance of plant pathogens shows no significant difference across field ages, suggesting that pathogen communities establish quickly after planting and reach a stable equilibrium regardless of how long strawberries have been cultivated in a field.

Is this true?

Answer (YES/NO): NO